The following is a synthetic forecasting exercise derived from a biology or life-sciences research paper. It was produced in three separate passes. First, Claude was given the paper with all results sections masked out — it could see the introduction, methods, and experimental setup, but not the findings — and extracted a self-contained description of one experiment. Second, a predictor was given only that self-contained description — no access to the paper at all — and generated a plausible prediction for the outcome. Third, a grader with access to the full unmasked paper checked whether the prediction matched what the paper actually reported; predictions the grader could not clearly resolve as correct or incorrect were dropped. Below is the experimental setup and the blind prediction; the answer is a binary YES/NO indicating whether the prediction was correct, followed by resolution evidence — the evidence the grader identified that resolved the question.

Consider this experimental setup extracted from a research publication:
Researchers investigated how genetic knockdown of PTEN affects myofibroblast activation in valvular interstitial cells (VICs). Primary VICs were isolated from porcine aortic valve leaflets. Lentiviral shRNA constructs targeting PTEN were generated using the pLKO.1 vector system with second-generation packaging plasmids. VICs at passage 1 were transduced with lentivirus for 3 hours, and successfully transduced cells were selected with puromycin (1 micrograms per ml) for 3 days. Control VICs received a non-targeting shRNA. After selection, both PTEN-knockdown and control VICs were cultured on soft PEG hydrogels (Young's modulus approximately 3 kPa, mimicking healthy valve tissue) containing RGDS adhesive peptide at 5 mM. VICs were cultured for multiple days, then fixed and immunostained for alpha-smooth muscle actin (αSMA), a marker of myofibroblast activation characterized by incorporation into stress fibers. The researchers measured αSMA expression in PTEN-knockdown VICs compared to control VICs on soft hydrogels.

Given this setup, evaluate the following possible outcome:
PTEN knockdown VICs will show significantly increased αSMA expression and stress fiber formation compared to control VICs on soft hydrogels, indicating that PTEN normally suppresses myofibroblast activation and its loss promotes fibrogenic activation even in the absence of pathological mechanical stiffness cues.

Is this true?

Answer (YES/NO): YES